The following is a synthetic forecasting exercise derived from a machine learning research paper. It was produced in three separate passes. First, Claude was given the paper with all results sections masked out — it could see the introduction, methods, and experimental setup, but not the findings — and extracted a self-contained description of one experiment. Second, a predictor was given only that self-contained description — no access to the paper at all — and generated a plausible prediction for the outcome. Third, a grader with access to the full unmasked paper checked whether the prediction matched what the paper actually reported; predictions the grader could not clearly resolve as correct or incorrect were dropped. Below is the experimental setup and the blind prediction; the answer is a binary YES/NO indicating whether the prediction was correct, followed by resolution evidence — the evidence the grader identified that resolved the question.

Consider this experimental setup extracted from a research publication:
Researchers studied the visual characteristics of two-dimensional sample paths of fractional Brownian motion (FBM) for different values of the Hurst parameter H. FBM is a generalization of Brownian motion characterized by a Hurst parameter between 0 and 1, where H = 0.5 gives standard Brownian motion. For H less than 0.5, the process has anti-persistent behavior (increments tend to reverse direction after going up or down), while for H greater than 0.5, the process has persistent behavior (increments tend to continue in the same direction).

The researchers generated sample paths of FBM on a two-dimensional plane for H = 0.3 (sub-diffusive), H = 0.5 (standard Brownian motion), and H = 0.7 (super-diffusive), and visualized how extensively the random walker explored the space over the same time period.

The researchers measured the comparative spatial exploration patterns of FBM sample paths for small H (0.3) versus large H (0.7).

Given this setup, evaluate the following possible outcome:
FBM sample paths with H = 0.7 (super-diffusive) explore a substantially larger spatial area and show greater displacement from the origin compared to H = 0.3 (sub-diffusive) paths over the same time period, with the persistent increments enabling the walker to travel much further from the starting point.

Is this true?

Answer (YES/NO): YES